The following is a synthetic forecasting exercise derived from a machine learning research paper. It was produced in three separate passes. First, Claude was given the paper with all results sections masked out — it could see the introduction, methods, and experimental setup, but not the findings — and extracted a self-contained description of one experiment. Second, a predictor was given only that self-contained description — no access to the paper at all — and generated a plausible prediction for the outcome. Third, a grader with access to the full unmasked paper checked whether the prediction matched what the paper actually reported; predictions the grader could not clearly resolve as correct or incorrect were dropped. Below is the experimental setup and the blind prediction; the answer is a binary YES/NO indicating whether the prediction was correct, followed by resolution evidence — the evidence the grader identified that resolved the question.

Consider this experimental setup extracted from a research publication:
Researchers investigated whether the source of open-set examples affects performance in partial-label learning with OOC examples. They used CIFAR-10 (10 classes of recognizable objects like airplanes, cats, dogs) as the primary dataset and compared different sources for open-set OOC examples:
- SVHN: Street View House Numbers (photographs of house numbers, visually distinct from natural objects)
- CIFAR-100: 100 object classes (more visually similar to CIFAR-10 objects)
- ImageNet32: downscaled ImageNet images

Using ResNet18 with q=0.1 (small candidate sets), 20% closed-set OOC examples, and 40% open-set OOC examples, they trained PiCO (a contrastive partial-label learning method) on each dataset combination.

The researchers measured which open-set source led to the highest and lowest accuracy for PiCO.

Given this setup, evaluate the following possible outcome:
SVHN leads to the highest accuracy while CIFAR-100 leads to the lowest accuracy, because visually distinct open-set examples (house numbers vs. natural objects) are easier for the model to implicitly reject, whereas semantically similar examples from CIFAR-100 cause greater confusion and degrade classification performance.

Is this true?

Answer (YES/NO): NO